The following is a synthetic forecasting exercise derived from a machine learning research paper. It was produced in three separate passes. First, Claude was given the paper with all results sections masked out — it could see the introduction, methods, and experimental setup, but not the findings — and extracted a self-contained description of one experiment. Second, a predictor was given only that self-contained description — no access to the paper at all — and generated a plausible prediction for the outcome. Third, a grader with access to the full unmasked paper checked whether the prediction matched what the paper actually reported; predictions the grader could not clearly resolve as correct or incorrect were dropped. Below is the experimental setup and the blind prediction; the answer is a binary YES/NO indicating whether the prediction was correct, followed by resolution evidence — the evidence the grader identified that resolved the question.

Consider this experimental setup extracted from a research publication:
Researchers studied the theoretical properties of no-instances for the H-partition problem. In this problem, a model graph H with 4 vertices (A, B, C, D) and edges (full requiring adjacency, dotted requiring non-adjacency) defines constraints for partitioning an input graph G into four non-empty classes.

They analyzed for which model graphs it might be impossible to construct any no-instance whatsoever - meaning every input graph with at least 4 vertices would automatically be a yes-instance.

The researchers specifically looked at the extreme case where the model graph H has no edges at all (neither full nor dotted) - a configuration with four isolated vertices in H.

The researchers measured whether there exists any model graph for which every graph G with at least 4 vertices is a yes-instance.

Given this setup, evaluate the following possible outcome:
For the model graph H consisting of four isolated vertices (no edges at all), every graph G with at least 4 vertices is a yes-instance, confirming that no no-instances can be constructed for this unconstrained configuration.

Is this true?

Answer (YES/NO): YES